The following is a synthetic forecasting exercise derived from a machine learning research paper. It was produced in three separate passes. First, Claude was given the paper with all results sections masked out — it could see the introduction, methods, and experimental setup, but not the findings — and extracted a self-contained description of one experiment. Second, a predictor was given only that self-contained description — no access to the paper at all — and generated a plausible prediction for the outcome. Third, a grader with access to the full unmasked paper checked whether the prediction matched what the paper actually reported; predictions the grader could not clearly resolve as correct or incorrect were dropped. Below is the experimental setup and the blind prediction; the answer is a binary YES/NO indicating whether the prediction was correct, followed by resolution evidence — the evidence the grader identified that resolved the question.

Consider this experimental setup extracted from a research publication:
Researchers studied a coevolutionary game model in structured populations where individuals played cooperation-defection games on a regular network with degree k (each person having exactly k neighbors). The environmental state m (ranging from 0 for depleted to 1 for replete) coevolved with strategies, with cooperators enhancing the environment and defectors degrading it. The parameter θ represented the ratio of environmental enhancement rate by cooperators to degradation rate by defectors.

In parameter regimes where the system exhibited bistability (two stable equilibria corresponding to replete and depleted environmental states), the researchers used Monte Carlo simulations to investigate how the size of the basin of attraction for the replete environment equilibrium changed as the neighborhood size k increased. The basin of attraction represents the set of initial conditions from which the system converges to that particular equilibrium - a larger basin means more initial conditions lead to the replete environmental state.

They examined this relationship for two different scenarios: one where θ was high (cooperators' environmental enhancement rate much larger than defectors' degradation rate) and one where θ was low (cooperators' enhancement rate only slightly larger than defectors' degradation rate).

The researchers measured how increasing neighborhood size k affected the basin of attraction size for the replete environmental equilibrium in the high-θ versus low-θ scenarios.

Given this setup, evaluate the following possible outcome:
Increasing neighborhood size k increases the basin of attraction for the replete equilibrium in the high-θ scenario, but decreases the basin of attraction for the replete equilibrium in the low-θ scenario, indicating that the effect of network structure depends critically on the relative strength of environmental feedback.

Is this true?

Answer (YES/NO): YES